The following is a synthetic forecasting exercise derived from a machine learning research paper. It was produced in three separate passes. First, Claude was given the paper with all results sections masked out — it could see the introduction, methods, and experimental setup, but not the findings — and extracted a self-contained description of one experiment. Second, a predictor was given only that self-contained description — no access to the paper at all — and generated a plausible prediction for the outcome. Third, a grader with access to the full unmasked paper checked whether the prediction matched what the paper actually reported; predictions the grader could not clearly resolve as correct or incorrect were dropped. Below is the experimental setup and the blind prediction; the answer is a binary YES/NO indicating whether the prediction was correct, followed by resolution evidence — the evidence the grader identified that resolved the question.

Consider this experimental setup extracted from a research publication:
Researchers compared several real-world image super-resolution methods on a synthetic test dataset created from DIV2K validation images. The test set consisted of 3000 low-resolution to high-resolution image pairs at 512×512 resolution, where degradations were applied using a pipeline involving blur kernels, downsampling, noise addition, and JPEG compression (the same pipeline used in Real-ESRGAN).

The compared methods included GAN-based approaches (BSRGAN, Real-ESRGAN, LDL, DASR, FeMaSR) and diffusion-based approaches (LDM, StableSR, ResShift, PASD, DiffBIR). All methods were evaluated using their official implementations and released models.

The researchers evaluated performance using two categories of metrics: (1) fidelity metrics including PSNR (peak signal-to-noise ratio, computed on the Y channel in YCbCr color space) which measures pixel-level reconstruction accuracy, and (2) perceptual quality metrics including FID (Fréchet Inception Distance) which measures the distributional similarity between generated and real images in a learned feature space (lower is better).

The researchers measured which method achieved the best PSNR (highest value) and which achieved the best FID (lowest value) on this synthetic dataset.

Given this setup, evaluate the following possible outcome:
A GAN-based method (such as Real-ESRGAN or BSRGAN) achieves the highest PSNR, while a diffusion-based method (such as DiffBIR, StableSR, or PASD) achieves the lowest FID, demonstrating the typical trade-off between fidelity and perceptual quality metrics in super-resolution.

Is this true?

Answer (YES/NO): NO